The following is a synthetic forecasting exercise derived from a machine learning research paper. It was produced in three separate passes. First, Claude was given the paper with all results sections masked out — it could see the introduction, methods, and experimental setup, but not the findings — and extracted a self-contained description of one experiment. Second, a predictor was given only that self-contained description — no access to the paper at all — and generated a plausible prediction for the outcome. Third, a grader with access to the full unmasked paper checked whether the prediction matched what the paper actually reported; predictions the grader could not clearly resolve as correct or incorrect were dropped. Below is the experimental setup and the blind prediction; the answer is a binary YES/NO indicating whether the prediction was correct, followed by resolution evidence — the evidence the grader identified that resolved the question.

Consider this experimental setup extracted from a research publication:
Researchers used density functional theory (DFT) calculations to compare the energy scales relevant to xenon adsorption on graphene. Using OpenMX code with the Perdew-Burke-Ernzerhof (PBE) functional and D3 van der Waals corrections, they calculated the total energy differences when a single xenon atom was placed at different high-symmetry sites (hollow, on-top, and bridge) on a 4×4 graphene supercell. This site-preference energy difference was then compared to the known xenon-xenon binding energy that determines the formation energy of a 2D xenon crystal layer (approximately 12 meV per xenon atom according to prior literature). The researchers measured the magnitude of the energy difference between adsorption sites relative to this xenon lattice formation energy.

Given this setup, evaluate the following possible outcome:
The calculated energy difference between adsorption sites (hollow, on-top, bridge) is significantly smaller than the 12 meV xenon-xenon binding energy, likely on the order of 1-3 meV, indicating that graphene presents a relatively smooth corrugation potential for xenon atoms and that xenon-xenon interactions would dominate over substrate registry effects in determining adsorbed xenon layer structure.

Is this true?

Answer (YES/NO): YES